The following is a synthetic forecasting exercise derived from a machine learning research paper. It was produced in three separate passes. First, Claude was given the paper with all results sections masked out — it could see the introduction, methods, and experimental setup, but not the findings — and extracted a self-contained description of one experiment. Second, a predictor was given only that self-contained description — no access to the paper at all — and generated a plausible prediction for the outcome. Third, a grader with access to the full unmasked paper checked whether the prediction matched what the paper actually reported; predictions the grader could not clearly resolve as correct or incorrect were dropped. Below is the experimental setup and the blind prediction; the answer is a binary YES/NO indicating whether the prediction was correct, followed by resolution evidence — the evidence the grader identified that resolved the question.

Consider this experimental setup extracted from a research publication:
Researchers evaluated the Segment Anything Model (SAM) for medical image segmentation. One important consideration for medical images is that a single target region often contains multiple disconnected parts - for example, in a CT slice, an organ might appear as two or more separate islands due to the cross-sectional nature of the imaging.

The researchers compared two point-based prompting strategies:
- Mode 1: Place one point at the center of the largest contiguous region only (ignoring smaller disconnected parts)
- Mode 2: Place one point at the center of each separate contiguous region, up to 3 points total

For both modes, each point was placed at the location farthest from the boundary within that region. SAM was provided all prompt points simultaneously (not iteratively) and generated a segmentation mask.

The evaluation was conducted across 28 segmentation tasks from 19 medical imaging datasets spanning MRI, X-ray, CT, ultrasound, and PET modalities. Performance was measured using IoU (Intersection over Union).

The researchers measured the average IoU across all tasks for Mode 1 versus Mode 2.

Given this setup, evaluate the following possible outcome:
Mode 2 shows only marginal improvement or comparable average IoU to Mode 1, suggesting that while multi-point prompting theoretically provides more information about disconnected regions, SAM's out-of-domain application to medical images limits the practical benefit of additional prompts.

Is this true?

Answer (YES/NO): NO